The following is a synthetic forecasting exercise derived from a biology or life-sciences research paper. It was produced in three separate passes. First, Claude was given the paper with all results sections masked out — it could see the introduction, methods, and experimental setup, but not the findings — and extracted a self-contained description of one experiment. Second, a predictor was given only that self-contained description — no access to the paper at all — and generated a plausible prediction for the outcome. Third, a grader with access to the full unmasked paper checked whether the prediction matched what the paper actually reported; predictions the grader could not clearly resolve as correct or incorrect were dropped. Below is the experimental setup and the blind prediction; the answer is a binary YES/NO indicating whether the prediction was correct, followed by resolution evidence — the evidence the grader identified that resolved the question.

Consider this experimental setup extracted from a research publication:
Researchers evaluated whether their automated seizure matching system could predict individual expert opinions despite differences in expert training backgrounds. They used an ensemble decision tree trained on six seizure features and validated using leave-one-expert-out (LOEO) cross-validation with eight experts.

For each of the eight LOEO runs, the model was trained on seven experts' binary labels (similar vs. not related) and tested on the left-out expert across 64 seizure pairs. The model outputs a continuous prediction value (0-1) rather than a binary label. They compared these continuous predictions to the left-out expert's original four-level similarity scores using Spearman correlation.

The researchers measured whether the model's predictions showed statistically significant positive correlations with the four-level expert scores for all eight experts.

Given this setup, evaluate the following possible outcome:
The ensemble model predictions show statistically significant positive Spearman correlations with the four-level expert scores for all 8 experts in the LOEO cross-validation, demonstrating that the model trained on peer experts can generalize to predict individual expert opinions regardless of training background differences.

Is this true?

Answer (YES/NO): YES